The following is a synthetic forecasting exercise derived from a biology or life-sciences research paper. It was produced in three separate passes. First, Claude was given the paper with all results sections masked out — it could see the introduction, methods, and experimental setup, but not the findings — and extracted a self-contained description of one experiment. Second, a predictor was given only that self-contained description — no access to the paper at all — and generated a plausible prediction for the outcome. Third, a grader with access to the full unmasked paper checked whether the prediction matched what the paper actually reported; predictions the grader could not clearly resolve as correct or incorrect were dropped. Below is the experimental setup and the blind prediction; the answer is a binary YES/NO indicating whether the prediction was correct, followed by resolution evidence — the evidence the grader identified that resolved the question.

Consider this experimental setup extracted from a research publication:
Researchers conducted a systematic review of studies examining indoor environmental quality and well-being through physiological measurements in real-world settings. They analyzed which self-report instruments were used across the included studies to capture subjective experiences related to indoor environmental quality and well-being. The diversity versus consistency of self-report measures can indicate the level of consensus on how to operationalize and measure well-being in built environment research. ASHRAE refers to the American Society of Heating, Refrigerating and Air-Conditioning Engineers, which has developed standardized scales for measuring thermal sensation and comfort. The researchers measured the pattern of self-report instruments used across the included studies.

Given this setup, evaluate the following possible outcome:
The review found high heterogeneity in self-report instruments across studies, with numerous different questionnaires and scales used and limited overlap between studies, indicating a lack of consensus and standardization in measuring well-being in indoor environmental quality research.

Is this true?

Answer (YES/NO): YES